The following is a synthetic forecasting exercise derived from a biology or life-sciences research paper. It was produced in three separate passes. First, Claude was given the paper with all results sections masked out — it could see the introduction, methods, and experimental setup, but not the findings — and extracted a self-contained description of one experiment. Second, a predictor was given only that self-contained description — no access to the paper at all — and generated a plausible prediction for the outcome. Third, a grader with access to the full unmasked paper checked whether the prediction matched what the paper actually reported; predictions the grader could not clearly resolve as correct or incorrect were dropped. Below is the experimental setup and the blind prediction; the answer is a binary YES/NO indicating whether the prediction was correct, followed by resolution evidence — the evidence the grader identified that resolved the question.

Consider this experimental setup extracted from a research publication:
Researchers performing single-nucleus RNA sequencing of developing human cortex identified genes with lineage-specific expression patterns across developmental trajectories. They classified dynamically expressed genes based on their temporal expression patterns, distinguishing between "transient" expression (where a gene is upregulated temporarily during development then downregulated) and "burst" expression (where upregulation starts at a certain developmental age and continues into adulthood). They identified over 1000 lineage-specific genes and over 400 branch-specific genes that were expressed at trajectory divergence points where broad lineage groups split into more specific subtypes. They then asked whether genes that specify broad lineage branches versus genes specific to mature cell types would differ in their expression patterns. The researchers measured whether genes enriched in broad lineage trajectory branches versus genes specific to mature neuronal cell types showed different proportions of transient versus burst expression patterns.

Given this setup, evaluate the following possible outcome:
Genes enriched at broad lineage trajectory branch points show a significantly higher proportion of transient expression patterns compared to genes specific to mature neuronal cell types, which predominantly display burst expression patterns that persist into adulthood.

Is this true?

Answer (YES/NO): YES